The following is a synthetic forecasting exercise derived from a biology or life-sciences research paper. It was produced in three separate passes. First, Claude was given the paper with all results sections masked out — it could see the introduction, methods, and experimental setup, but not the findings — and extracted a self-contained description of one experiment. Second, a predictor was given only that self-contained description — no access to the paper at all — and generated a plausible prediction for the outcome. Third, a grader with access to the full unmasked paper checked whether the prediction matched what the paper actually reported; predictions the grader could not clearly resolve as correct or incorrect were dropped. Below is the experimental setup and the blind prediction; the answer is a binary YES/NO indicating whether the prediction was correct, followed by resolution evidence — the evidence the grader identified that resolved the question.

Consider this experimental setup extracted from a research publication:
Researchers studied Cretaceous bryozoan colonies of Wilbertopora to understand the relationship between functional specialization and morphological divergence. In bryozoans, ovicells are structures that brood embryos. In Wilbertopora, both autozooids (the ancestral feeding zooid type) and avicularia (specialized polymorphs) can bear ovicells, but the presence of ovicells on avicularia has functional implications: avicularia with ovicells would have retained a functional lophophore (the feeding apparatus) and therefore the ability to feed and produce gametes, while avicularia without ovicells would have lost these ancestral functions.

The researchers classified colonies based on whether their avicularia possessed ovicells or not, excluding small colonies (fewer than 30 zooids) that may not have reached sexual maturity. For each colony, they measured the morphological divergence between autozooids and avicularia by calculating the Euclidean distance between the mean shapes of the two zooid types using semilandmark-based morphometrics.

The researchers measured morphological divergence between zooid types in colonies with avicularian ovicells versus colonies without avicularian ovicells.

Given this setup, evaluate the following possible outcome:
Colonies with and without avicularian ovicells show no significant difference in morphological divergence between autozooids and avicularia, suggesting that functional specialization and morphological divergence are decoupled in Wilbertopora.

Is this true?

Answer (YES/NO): NO